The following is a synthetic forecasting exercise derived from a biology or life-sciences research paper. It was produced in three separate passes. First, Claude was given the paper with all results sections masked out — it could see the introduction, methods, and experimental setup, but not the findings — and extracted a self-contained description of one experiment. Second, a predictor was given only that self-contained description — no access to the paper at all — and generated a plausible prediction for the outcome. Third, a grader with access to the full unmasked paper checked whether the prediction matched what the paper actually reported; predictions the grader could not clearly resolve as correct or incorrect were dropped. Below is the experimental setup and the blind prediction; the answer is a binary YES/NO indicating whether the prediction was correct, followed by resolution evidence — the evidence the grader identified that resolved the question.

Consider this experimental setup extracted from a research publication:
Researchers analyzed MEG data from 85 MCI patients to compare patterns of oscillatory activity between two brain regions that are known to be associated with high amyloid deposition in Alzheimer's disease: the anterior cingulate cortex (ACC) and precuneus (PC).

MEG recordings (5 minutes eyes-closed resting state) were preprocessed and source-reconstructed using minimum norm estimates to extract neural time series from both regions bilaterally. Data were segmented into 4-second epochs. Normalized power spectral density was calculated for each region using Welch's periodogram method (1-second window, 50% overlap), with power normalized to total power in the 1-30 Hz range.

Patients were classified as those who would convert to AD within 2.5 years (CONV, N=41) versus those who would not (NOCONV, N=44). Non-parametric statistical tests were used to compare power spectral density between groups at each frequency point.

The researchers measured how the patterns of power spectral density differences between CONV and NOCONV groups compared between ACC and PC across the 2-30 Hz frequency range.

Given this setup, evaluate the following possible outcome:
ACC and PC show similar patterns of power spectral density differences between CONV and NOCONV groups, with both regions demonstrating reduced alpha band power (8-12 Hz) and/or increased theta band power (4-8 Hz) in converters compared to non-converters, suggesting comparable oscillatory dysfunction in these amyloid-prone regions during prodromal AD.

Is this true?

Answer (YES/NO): NO